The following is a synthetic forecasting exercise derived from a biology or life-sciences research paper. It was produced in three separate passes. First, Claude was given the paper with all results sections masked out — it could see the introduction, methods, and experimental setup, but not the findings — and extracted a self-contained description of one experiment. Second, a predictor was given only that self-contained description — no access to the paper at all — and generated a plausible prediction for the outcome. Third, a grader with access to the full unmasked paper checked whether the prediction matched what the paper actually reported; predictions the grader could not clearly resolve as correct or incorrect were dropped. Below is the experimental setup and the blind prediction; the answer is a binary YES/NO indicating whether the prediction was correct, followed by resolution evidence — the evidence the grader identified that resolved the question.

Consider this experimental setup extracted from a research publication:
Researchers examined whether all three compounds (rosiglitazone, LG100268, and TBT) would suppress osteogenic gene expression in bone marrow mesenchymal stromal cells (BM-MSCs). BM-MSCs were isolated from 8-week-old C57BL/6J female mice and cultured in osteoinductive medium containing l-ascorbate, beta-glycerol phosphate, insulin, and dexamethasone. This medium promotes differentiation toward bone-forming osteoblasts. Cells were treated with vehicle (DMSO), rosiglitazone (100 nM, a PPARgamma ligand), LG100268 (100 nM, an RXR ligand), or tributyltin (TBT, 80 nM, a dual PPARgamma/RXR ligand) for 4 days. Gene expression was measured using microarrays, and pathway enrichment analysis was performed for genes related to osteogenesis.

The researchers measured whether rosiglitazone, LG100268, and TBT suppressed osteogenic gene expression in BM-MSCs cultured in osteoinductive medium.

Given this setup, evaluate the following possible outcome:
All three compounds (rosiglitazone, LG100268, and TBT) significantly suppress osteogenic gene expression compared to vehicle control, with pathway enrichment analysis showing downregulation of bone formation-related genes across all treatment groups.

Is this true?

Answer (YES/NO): YES